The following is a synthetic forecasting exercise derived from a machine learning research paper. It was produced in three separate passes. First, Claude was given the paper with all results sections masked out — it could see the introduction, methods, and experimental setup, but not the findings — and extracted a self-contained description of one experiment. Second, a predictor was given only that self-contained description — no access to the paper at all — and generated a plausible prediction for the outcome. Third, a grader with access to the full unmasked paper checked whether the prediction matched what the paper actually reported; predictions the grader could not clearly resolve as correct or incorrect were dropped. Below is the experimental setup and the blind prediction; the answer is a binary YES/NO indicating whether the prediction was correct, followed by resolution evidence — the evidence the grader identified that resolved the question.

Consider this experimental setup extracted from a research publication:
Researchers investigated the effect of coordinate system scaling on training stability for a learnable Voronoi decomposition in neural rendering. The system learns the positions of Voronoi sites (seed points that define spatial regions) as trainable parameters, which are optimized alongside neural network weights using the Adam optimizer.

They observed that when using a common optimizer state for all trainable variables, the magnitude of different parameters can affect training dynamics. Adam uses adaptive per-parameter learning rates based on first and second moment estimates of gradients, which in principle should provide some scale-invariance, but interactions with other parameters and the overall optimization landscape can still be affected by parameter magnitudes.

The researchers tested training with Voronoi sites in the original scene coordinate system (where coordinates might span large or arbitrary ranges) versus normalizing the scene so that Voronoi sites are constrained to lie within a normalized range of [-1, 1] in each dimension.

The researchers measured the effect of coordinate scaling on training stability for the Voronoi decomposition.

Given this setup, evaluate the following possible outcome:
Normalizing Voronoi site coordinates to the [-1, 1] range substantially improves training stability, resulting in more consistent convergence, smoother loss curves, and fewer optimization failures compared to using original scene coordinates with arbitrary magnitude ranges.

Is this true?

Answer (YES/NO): YES